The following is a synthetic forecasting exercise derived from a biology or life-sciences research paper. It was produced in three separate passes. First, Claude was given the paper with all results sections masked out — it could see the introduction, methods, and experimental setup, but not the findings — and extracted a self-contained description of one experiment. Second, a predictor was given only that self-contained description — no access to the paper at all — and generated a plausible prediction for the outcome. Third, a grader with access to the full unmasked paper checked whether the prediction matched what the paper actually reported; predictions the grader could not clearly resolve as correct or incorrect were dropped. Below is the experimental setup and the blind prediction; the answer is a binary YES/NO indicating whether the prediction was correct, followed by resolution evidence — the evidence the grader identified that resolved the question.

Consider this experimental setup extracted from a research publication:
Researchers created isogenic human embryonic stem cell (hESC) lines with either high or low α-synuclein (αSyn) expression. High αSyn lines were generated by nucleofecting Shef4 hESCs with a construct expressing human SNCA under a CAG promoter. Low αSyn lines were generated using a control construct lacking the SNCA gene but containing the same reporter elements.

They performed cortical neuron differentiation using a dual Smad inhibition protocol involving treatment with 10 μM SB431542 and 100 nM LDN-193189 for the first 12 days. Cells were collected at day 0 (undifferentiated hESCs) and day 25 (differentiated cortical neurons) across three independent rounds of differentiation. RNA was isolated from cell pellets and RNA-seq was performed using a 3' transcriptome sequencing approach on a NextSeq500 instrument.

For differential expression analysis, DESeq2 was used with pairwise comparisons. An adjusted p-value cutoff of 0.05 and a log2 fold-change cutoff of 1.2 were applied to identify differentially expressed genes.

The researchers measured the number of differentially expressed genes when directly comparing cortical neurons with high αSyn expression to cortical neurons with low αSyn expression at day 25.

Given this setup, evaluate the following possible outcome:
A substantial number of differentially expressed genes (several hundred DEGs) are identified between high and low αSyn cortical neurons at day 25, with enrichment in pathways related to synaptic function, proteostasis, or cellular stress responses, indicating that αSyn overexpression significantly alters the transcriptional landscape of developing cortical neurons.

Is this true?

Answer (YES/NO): NO